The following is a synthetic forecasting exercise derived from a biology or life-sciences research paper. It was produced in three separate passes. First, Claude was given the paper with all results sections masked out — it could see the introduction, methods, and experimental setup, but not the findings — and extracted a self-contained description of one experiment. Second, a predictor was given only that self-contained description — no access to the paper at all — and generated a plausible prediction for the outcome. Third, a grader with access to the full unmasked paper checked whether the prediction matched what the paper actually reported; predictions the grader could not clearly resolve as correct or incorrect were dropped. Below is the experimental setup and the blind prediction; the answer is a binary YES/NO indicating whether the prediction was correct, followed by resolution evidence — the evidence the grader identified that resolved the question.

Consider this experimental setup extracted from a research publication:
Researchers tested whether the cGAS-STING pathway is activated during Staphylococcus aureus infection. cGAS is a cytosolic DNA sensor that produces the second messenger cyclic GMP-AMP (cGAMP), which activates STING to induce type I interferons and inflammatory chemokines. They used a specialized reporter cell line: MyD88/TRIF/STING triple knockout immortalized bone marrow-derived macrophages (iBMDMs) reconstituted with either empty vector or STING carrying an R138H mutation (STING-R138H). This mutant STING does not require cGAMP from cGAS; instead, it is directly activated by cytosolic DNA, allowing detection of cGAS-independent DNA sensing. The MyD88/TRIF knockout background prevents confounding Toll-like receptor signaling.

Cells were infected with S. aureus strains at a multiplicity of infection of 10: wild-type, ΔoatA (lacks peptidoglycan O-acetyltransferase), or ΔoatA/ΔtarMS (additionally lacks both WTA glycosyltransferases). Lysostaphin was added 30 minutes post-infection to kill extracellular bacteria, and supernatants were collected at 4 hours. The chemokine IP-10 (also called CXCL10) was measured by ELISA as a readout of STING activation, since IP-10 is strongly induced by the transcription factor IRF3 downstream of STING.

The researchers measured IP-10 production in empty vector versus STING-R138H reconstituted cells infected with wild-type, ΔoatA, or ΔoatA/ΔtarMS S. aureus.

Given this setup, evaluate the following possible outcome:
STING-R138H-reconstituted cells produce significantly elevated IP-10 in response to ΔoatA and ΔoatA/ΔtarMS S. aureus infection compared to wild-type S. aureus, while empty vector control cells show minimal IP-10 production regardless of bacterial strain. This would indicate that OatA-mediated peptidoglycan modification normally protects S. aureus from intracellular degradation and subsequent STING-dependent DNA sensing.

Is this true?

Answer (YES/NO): NO